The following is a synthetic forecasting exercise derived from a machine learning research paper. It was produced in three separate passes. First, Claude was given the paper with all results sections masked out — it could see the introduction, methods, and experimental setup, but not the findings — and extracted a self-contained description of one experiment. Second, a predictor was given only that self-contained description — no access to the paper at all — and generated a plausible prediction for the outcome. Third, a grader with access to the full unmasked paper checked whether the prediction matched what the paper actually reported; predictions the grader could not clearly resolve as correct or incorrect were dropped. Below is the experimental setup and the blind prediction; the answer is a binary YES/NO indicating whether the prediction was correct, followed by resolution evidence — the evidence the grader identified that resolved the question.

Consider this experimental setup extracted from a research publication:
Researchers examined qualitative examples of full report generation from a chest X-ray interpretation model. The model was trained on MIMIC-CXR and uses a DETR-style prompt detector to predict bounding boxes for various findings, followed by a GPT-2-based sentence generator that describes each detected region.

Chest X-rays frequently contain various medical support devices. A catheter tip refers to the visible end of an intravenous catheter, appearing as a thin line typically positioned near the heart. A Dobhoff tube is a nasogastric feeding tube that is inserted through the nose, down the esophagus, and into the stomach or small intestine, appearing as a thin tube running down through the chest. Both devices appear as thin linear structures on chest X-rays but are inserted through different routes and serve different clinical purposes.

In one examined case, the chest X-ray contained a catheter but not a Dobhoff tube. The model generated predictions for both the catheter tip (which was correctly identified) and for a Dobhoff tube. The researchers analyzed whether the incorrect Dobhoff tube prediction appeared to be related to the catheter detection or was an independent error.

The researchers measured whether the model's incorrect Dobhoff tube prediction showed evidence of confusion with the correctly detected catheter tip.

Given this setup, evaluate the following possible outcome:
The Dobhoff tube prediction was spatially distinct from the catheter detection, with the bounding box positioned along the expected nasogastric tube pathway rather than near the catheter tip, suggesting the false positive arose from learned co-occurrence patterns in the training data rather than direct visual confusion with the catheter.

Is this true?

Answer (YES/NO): NO